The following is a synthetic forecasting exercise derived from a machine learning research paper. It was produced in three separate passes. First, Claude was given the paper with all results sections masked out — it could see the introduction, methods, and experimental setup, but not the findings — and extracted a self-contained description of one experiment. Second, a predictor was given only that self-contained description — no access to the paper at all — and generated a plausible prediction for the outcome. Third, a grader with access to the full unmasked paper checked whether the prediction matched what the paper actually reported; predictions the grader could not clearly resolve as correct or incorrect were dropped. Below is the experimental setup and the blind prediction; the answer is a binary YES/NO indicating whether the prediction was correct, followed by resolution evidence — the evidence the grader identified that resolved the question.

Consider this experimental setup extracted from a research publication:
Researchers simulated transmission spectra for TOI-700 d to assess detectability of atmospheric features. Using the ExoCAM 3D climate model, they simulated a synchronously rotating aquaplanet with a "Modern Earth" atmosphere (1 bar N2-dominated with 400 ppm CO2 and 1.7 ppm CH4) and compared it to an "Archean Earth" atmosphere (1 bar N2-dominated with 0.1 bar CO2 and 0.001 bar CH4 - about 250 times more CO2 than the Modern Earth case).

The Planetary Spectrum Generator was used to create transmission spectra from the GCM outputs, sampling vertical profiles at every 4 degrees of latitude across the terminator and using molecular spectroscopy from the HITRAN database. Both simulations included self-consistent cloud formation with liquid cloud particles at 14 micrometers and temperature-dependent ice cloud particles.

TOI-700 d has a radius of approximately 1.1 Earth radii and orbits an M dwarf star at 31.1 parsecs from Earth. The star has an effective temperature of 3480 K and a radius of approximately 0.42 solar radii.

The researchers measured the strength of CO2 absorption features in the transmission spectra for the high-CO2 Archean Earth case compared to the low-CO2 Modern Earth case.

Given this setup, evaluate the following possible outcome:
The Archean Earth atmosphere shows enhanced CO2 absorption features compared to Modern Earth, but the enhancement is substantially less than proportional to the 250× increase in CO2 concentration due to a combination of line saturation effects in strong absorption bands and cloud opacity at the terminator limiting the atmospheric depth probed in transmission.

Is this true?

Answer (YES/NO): NO